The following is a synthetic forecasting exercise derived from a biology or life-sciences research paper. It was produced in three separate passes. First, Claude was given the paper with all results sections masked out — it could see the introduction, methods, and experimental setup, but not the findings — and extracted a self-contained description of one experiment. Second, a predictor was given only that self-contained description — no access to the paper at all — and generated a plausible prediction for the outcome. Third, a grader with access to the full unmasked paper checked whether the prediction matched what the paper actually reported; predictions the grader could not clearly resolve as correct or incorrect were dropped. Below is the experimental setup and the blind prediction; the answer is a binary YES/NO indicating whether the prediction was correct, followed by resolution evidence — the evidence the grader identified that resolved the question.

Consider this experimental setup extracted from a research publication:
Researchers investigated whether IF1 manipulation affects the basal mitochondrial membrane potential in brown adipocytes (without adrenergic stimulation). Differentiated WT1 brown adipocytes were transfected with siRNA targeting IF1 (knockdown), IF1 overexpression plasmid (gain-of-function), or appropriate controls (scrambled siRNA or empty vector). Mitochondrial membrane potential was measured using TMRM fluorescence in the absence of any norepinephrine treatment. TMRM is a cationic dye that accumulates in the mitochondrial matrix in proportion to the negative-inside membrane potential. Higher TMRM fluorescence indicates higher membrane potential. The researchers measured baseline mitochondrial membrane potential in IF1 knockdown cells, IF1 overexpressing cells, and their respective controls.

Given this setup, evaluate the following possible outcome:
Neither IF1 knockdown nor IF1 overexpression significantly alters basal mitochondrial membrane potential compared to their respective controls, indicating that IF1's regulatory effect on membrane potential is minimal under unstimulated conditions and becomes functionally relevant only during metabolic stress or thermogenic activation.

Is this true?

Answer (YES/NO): YES